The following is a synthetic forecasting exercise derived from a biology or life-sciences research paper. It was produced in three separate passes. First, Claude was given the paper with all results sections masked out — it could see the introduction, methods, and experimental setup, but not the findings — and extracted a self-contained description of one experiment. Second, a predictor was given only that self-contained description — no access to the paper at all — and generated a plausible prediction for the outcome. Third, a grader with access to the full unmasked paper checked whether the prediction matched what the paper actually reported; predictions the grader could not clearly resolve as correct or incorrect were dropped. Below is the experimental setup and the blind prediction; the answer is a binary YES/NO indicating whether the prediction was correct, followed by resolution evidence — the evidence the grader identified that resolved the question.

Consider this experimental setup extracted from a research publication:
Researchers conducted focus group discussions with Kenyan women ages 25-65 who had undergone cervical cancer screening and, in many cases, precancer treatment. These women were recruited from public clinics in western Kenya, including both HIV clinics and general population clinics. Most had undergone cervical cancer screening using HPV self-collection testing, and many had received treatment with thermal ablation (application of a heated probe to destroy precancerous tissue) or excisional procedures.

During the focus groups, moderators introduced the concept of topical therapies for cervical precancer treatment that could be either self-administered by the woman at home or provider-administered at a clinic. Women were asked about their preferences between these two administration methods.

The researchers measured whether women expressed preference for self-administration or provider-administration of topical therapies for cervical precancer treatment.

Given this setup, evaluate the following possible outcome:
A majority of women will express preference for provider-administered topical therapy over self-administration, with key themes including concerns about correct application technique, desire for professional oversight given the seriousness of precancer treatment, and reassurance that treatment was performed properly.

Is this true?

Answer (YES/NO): NO